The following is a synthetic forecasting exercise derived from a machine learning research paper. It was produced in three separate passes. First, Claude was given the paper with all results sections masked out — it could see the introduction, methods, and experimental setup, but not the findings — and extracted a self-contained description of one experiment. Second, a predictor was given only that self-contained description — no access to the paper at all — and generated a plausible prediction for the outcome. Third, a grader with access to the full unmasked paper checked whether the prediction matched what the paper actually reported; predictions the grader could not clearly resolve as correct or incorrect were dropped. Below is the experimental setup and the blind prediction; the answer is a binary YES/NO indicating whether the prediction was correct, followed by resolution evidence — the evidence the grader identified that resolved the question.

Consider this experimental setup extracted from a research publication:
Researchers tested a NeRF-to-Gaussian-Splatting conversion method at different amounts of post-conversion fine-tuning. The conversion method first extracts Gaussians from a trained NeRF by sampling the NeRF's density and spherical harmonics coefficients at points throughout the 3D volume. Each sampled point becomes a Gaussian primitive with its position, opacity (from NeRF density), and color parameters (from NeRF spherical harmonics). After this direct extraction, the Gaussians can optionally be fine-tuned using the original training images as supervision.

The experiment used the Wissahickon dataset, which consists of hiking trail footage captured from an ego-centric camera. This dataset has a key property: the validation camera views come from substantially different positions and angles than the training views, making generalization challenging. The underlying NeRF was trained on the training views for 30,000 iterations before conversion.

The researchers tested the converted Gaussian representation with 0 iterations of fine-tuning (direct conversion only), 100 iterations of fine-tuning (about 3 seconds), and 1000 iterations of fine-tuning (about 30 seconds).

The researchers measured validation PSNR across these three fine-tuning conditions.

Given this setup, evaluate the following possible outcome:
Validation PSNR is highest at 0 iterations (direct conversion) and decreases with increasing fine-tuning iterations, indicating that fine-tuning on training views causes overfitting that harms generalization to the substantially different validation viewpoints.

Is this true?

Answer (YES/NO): NO